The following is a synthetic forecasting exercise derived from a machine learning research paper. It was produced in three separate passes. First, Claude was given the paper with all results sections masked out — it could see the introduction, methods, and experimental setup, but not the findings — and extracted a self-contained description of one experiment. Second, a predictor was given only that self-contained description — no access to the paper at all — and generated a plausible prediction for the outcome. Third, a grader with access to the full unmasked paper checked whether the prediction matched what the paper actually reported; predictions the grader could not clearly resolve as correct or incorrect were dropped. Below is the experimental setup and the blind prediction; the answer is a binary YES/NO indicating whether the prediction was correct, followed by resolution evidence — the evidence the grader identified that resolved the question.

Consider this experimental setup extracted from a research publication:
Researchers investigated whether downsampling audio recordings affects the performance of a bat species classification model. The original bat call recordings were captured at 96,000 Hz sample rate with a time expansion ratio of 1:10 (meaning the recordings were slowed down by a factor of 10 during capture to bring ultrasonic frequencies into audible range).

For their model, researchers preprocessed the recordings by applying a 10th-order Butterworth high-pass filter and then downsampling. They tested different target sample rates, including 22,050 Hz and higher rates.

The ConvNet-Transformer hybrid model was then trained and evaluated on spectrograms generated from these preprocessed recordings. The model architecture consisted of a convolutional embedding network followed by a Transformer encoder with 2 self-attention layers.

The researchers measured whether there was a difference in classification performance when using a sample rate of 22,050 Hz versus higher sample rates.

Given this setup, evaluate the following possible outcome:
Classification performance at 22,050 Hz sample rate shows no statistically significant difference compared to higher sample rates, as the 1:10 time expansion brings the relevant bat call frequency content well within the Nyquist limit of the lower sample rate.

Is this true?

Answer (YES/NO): YES